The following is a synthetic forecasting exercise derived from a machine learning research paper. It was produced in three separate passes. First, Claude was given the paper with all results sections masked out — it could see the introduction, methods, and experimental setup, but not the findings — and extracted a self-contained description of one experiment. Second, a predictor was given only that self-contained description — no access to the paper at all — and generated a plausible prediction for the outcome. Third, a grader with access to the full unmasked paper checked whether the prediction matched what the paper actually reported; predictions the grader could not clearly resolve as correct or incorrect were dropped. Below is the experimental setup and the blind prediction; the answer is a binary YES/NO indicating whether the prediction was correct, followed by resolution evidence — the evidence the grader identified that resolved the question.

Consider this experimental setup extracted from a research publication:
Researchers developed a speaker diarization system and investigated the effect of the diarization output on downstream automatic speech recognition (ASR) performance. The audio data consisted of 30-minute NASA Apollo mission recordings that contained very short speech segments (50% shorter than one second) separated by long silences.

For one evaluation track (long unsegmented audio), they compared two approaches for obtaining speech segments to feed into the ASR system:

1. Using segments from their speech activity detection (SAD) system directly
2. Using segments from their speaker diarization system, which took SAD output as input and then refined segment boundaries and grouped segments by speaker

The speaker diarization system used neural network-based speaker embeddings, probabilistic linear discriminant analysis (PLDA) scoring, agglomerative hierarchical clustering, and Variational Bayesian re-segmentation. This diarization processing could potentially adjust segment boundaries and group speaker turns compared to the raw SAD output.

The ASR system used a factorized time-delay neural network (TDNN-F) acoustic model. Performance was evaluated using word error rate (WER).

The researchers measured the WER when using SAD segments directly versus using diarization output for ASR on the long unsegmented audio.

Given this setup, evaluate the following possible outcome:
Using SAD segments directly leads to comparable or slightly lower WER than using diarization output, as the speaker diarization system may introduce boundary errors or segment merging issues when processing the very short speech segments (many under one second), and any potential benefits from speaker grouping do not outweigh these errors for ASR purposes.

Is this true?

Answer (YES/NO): NO